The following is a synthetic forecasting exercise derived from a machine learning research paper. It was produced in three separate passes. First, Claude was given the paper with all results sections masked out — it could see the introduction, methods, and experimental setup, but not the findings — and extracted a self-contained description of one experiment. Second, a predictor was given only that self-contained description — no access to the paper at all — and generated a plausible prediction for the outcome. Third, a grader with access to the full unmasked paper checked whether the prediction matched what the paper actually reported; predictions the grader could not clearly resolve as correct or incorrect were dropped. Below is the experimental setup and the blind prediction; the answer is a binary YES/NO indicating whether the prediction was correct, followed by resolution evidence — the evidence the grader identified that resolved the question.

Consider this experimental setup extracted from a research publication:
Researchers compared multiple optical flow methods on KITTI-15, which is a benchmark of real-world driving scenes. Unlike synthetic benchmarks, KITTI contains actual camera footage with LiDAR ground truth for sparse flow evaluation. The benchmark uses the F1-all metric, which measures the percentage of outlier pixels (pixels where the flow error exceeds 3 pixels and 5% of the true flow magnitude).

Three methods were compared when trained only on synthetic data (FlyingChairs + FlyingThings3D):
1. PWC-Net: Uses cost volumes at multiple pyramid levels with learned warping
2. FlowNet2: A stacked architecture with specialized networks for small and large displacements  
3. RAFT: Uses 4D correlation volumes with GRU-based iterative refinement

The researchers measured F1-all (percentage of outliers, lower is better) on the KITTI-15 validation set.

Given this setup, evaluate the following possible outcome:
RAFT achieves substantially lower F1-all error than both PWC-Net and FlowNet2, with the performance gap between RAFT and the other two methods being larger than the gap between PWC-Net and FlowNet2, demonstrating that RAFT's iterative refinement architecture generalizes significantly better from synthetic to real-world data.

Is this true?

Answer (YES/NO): YES